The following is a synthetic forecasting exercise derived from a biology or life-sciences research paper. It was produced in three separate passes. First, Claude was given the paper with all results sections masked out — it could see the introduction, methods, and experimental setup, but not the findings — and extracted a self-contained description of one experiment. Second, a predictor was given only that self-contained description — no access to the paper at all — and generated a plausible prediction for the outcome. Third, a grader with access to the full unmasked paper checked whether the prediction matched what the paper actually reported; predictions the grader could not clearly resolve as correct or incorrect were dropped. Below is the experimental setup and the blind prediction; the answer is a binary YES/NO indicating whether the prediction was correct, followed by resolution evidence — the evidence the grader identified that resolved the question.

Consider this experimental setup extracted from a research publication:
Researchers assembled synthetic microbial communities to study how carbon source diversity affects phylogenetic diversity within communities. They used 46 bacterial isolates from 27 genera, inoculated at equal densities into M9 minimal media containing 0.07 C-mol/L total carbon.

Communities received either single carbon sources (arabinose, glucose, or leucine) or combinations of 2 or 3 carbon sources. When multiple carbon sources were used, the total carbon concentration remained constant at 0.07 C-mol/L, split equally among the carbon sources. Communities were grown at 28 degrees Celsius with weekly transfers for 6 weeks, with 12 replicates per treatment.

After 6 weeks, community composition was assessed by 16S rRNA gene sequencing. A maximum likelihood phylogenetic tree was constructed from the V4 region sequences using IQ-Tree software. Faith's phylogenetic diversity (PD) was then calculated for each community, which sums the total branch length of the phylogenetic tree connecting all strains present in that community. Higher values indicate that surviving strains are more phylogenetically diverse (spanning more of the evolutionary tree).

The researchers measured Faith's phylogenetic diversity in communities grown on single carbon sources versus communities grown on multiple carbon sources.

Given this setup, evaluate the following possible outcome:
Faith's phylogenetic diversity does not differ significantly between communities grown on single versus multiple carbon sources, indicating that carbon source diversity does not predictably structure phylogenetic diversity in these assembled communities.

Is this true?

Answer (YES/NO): YES